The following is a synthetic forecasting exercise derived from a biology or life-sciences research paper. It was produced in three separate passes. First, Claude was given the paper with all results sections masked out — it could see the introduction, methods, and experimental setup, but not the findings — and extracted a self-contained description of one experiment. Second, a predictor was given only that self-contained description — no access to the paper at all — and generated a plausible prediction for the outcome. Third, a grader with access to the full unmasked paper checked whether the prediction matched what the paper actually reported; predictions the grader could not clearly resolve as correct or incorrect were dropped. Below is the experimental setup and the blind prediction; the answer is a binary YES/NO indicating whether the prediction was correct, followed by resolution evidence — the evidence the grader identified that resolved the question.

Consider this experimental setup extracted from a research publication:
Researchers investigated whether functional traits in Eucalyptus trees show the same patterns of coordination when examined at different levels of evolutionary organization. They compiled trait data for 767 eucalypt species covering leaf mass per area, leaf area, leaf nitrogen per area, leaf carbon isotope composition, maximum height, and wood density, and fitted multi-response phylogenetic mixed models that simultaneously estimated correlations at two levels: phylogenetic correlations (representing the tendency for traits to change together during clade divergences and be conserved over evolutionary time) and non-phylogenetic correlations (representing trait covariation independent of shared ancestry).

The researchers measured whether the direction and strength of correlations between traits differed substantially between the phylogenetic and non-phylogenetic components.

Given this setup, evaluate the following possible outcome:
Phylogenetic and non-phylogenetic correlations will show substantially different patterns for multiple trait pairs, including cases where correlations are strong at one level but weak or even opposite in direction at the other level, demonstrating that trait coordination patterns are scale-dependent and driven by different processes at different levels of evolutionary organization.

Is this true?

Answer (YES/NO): NO